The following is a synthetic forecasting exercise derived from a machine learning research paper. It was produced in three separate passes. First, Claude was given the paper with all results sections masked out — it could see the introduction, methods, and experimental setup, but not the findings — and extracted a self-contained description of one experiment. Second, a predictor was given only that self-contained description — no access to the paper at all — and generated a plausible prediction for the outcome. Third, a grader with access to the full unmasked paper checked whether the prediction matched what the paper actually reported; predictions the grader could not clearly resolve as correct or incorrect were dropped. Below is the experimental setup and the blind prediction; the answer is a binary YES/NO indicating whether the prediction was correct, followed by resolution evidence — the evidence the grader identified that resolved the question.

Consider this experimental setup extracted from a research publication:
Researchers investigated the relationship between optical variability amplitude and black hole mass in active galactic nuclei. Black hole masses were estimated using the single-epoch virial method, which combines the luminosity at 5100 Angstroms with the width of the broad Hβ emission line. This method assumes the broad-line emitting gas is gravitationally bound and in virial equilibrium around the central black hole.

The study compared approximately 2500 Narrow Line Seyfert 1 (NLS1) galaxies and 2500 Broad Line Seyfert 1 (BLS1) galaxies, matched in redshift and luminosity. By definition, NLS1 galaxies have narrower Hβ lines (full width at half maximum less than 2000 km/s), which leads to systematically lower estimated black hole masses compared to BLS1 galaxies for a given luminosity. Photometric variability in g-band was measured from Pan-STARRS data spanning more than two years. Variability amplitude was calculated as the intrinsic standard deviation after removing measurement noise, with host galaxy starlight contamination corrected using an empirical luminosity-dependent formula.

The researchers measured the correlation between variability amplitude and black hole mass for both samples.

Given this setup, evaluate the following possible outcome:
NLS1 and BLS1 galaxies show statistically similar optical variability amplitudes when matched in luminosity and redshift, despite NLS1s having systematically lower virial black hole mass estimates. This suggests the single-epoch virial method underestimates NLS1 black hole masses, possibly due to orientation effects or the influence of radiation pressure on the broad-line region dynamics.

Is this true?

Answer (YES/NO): NO